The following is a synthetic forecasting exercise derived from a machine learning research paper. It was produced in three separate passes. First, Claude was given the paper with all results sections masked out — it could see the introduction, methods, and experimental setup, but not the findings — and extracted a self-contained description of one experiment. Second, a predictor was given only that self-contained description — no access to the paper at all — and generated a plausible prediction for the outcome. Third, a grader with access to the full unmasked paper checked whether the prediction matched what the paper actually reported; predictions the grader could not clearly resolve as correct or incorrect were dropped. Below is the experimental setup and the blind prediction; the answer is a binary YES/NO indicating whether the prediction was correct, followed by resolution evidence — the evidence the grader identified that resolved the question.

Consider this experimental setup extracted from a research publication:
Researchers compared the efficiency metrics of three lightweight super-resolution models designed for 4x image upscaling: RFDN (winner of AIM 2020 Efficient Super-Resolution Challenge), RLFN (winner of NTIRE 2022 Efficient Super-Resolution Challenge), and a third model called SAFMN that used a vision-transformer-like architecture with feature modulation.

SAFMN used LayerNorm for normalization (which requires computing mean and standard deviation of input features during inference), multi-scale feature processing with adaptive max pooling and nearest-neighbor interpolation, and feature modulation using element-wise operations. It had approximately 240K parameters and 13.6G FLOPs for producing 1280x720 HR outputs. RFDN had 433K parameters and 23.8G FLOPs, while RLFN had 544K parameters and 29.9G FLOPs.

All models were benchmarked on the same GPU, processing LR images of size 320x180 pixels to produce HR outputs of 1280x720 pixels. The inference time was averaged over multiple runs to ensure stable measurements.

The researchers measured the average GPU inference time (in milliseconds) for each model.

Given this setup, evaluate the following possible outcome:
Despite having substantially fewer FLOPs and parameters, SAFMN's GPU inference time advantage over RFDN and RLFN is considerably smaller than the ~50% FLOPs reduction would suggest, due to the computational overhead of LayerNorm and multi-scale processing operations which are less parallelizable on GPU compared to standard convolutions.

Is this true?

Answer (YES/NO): NO